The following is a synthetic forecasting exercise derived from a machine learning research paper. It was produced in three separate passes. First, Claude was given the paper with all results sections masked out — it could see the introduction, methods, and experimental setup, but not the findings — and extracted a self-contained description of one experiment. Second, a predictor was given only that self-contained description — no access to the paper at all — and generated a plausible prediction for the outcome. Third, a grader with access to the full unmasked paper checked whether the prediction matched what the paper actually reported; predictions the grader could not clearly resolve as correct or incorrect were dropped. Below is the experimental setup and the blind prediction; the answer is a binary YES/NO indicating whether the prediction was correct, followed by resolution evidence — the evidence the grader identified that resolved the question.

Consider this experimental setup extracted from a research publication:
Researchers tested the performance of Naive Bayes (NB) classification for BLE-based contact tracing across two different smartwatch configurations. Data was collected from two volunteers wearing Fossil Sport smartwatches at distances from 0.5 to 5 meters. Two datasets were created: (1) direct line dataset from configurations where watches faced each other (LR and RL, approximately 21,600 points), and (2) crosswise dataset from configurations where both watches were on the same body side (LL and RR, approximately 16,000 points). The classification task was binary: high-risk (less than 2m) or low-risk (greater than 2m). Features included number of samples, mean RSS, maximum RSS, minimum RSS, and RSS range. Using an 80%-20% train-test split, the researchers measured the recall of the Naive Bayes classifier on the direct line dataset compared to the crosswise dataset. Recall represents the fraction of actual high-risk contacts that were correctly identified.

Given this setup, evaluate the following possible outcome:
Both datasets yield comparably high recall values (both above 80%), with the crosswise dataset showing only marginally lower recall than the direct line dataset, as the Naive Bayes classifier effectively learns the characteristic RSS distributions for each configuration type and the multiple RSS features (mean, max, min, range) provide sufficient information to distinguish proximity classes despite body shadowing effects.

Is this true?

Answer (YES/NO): YES